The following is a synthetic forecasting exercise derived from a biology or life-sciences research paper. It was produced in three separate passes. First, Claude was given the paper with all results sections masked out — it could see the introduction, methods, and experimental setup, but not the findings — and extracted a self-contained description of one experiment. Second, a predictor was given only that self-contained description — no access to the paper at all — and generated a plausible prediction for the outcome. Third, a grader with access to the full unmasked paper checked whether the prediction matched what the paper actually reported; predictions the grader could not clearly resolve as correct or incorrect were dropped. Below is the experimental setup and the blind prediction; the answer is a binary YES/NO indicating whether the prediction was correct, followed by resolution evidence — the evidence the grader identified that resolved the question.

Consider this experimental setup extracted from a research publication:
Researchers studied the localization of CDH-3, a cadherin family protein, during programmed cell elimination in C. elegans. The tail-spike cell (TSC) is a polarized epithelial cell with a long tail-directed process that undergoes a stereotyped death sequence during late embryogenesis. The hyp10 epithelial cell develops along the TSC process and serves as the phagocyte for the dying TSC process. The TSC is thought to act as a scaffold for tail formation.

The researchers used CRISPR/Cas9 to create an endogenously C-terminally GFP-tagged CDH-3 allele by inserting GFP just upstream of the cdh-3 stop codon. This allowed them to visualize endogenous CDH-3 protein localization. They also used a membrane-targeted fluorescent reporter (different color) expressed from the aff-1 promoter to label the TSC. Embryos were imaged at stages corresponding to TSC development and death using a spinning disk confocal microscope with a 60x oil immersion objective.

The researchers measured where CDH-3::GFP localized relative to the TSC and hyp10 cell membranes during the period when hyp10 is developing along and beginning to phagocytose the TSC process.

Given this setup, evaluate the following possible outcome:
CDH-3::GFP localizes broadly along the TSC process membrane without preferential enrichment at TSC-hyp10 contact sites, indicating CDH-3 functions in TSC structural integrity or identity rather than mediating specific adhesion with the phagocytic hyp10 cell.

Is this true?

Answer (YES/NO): NO